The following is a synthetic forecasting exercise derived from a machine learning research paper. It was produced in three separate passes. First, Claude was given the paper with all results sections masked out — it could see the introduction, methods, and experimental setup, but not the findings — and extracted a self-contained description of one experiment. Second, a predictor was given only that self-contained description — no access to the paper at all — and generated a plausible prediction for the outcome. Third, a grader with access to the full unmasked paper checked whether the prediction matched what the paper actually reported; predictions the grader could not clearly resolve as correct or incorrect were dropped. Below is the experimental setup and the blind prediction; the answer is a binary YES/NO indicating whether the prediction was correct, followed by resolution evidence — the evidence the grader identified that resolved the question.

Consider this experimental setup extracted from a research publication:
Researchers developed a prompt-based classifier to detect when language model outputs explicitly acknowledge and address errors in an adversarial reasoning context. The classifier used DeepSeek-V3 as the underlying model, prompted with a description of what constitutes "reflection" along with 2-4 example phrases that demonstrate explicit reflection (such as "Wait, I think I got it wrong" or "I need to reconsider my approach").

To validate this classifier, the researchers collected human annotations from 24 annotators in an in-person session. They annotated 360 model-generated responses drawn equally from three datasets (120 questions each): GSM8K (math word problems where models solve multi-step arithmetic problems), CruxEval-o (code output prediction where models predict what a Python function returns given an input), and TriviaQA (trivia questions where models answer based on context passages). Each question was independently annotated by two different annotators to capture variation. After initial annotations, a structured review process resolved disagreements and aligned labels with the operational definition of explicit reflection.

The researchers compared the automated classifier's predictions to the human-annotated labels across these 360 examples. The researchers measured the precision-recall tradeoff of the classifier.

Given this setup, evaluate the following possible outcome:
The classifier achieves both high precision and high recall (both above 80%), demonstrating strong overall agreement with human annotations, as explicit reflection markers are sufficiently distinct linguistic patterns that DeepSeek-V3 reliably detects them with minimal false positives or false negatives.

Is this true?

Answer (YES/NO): NO